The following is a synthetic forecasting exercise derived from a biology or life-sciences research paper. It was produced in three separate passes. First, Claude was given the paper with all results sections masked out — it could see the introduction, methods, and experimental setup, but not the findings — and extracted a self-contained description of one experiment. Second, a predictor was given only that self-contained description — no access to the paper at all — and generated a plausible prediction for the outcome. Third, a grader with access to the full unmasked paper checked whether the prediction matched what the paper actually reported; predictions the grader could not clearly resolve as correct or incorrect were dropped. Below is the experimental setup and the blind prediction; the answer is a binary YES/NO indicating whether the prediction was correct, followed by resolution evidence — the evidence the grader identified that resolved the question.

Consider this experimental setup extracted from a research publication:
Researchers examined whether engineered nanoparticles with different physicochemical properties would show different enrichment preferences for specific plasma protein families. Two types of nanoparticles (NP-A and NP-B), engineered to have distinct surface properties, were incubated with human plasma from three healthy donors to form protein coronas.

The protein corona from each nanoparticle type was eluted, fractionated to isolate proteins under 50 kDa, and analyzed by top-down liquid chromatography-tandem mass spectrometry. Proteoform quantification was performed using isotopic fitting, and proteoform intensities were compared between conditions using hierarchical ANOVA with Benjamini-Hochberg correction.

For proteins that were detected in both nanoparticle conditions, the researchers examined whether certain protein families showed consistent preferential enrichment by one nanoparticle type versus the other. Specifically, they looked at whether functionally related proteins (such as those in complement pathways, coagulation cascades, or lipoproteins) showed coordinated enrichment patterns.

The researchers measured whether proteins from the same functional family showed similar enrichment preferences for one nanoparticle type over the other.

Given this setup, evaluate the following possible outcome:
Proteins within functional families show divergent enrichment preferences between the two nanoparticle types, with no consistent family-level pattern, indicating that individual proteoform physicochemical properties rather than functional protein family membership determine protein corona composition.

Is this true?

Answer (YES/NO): YES